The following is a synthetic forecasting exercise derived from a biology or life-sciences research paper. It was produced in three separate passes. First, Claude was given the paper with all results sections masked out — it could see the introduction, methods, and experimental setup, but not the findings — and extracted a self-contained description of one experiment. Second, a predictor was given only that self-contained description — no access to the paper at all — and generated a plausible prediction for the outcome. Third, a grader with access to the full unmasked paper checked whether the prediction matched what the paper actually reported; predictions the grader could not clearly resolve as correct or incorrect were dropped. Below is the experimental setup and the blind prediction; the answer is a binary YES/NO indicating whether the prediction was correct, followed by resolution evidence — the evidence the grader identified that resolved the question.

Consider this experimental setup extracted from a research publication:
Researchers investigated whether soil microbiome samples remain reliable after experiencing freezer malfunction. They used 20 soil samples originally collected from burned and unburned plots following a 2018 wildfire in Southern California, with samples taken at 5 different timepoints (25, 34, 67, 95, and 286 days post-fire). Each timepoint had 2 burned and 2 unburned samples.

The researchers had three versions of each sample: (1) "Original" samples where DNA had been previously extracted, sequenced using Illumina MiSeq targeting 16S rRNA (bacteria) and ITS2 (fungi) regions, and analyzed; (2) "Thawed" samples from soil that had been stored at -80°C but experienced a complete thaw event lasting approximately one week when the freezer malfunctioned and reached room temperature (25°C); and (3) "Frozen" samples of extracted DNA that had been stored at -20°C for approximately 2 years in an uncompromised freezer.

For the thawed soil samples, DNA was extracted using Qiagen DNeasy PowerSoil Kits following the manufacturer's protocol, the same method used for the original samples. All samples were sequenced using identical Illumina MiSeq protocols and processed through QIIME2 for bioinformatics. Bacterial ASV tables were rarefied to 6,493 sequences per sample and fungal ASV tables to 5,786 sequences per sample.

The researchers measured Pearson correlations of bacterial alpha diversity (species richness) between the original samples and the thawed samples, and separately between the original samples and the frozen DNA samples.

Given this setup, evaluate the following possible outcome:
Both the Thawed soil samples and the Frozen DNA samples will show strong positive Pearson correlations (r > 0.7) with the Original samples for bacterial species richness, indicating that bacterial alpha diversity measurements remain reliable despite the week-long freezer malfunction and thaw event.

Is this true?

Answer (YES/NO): NO